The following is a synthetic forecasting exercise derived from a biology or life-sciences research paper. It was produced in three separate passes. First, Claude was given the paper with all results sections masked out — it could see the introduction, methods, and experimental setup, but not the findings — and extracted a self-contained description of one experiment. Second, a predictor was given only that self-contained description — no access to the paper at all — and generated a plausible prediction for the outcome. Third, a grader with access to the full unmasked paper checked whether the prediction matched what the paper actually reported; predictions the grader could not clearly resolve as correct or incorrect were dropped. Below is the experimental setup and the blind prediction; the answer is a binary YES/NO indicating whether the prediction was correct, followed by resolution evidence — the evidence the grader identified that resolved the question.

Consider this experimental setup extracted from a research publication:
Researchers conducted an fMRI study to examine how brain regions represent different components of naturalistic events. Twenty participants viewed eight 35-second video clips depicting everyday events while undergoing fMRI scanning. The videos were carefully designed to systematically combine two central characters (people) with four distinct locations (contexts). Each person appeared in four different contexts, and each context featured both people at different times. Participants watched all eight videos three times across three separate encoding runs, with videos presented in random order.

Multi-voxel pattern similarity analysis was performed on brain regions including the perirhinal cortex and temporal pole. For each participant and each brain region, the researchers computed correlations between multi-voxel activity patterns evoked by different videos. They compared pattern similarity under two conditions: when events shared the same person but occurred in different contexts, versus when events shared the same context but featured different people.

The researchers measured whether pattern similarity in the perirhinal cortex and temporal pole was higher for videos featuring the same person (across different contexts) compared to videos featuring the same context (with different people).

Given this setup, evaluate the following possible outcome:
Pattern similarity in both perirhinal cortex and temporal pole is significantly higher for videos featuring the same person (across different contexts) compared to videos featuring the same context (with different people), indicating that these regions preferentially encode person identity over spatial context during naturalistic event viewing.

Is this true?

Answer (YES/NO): YES